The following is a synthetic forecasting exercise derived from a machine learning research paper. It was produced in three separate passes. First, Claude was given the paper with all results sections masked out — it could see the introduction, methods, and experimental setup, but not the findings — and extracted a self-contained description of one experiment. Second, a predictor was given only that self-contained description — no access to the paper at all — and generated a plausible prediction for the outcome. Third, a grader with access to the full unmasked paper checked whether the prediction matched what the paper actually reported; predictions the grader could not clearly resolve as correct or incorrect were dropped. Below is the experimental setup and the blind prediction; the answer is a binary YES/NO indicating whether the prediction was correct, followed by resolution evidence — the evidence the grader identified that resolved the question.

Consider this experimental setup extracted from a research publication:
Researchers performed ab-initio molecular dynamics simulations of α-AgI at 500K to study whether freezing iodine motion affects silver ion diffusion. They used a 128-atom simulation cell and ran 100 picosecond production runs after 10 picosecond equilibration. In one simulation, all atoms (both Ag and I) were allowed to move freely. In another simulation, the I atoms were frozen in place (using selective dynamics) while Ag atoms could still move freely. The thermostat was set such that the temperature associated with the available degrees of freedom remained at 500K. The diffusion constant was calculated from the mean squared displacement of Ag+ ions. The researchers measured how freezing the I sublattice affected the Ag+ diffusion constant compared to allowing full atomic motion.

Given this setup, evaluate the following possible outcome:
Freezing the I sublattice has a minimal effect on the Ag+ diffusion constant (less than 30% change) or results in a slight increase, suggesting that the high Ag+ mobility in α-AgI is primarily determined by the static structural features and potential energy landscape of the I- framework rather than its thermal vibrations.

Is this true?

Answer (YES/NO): NO